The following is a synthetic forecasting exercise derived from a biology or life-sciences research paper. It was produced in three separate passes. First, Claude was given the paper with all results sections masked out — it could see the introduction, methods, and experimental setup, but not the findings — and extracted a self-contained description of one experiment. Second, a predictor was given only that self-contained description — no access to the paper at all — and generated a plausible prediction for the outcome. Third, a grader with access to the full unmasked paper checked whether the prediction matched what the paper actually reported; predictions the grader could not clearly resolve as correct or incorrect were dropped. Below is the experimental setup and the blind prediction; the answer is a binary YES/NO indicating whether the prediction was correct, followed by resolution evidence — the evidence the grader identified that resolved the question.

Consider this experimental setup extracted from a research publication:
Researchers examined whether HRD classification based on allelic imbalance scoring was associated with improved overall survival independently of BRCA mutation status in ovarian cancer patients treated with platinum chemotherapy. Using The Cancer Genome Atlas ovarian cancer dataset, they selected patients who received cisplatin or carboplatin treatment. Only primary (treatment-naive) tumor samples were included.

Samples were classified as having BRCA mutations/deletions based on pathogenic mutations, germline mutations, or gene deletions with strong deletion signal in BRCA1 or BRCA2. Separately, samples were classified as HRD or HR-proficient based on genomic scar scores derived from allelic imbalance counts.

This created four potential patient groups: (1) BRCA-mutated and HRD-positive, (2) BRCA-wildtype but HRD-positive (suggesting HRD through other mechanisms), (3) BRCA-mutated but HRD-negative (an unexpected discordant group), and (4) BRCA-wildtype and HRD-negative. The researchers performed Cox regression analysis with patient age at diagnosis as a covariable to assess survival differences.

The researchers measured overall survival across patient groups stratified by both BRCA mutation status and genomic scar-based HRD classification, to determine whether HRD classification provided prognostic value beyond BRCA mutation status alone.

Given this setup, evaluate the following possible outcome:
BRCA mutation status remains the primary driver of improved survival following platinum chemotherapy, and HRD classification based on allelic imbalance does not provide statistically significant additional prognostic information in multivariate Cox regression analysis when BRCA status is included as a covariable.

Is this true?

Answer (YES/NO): NO